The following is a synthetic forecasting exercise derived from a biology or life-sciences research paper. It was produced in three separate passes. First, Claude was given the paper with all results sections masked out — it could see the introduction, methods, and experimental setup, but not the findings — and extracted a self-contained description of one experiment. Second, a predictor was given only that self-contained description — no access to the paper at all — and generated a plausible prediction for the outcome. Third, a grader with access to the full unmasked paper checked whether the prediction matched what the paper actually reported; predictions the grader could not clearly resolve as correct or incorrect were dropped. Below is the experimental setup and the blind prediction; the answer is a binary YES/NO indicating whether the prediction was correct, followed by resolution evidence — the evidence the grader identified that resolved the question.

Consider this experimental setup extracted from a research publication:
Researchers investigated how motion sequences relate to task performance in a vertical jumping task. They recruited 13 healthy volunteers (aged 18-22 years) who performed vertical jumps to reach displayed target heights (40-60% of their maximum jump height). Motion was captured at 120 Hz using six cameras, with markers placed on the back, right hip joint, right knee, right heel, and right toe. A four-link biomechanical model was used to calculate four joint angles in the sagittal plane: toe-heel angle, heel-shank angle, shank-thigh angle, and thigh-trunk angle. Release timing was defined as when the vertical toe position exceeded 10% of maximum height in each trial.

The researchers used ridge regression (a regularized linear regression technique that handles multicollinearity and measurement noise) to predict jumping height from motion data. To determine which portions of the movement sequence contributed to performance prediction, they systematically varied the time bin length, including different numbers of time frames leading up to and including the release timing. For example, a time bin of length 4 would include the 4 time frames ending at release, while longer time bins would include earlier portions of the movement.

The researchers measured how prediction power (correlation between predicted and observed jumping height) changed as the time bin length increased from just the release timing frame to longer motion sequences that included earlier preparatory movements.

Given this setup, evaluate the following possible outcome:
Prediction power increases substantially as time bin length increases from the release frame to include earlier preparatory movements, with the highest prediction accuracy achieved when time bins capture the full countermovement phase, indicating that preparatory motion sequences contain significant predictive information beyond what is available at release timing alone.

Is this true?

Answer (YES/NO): NO